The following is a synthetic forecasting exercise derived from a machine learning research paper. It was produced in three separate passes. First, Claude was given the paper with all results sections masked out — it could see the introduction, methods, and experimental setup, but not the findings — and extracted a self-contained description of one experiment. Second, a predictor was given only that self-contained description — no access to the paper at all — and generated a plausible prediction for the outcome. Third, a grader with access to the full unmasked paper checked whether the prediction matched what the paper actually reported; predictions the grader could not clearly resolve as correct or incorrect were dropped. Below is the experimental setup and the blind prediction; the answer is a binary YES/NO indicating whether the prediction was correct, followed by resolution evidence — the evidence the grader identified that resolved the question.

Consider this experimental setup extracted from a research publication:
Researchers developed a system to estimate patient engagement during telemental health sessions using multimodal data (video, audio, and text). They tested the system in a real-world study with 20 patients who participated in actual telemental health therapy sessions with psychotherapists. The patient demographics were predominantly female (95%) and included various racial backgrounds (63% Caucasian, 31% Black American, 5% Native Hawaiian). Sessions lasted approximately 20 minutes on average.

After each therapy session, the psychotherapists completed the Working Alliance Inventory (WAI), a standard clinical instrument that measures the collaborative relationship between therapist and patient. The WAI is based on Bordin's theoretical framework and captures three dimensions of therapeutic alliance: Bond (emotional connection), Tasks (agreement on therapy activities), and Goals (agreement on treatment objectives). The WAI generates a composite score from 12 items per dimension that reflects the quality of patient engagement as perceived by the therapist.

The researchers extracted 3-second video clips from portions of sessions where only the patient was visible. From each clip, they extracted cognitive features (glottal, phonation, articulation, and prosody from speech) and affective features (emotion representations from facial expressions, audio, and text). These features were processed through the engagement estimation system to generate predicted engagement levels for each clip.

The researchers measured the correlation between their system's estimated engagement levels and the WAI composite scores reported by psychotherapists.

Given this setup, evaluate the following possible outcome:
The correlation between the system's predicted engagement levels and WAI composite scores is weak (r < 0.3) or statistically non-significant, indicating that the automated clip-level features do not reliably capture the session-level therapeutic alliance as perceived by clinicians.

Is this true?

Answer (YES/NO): NO